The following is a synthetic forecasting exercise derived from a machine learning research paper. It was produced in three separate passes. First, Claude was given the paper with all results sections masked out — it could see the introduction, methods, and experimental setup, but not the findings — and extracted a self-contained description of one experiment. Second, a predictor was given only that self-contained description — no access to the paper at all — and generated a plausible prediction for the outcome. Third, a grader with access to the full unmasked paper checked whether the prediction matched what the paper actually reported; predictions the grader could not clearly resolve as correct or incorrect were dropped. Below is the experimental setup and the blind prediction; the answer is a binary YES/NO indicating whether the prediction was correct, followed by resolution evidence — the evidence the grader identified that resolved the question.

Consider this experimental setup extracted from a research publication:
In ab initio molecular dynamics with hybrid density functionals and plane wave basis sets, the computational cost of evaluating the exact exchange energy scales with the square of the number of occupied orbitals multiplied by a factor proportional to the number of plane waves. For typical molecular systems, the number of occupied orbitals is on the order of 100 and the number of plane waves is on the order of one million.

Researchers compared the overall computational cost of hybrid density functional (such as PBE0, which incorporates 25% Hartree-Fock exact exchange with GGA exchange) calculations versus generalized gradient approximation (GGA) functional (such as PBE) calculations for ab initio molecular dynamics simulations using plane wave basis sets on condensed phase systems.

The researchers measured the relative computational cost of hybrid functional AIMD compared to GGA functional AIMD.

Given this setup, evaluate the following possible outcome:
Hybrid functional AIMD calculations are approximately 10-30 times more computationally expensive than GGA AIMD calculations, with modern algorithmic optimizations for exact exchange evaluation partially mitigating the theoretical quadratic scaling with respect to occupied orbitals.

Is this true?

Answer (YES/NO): NO